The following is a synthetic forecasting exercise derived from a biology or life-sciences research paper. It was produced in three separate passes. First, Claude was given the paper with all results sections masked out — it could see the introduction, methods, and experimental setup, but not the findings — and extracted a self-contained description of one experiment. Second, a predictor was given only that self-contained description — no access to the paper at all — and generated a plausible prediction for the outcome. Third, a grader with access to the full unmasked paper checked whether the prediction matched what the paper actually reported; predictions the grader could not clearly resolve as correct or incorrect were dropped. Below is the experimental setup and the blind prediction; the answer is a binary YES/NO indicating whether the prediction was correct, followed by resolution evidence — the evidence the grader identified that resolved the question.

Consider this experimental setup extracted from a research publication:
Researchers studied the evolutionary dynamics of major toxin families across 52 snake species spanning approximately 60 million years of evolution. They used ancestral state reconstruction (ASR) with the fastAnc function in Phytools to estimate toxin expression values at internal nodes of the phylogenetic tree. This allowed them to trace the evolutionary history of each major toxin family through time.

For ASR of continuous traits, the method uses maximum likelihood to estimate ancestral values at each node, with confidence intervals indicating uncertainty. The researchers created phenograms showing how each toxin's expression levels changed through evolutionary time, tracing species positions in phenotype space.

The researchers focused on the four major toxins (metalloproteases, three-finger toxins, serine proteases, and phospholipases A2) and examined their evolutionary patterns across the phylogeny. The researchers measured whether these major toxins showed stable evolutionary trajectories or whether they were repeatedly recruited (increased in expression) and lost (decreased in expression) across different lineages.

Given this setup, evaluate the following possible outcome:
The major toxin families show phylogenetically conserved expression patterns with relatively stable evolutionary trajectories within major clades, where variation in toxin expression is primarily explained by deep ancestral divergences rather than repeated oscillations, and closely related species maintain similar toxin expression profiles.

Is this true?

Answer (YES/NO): NO